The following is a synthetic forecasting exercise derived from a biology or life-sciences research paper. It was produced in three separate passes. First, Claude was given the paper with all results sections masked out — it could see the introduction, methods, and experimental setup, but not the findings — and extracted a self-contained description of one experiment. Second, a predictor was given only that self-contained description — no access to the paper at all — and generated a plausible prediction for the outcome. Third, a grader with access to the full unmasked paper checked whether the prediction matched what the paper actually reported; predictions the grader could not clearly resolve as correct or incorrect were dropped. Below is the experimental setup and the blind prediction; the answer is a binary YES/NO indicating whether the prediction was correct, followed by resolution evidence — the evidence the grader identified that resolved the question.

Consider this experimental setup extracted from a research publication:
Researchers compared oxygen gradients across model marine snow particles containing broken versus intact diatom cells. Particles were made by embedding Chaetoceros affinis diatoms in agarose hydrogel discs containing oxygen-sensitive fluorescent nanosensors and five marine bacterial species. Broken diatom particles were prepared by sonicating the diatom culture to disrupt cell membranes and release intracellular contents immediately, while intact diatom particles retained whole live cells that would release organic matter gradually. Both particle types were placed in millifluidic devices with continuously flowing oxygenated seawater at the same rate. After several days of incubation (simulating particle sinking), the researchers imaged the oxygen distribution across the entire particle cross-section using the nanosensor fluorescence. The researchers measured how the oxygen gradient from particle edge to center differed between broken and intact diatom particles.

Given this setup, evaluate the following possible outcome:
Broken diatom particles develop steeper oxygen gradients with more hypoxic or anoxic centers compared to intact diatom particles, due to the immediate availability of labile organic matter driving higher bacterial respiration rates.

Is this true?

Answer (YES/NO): NO